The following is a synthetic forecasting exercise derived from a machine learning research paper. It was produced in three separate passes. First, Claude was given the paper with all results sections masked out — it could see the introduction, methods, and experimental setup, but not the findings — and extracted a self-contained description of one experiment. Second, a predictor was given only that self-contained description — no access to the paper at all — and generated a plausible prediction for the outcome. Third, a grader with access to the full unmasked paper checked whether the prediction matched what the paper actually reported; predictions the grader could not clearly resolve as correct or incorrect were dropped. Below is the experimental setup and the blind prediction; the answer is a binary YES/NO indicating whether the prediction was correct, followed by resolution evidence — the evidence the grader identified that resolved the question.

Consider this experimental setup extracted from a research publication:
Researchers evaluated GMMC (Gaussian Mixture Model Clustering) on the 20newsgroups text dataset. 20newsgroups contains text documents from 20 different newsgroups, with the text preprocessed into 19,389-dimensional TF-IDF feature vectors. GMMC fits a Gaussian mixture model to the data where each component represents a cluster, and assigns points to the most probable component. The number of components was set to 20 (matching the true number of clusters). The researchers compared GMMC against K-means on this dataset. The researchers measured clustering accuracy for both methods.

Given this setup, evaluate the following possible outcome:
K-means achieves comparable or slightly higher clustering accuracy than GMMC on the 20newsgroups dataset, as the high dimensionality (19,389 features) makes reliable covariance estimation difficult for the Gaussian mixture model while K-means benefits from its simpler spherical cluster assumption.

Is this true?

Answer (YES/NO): NO